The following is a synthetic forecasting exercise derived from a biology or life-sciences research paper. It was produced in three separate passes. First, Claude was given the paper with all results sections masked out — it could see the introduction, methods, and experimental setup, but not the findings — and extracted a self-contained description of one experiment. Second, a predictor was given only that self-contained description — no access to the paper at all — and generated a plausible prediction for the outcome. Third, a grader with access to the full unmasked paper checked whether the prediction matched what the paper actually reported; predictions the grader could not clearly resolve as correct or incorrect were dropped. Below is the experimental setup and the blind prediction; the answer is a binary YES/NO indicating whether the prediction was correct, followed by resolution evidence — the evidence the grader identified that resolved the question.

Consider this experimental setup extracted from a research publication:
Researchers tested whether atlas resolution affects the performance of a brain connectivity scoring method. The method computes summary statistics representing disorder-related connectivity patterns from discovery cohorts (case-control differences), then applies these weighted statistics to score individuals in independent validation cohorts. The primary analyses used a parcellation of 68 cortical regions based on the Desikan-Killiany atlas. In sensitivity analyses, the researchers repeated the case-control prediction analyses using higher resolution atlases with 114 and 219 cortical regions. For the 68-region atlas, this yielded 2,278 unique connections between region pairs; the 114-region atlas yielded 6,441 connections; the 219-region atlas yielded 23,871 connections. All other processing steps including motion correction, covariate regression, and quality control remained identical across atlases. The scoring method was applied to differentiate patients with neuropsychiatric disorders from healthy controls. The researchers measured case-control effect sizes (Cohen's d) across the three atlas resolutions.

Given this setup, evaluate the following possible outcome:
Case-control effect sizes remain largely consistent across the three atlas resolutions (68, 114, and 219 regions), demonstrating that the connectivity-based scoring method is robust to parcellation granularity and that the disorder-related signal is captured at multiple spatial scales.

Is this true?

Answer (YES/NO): YES